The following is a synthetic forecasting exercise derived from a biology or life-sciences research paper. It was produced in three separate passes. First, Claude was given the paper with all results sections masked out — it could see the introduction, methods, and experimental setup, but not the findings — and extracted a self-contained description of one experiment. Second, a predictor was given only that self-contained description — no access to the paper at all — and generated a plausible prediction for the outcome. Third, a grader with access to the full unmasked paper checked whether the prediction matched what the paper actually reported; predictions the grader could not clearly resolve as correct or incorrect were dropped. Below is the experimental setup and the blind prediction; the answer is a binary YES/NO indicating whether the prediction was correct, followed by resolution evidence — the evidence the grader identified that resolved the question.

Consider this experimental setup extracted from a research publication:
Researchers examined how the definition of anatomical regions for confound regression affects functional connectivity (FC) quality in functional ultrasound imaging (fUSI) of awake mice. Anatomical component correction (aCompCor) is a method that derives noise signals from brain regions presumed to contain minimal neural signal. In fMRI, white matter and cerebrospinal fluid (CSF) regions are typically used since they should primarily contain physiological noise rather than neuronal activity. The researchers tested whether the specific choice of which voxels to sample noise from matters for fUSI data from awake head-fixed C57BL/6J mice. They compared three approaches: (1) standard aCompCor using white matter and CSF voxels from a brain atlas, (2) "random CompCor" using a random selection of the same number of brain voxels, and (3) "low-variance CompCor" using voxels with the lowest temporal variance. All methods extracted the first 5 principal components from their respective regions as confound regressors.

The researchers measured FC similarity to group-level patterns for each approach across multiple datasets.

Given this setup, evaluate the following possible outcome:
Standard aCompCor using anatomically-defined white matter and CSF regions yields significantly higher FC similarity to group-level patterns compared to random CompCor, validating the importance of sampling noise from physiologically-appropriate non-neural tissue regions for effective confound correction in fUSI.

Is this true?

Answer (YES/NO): YES